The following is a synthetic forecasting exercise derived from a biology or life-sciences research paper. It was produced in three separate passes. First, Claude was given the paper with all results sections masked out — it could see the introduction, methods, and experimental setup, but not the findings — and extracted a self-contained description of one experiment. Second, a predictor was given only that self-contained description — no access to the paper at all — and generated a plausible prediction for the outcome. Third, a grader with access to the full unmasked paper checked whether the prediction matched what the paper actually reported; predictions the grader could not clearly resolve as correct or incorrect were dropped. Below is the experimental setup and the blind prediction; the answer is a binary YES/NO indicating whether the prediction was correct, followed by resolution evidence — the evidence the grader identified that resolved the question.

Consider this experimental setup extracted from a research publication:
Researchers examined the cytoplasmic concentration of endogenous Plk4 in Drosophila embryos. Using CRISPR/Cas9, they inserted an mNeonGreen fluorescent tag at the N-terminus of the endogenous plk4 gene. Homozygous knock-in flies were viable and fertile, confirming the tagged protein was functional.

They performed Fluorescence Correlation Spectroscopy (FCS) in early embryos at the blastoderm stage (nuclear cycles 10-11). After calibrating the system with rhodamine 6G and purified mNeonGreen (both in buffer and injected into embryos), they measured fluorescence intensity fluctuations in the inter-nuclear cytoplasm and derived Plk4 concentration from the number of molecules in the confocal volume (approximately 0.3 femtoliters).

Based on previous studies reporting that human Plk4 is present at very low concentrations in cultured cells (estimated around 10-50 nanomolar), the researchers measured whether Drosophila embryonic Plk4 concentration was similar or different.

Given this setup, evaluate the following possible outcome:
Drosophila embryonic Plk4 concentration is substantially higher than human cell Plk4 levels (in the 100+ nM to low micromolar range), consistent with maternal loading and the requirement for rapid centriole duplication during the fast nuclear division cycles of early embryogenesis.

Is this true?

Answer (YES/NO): NO